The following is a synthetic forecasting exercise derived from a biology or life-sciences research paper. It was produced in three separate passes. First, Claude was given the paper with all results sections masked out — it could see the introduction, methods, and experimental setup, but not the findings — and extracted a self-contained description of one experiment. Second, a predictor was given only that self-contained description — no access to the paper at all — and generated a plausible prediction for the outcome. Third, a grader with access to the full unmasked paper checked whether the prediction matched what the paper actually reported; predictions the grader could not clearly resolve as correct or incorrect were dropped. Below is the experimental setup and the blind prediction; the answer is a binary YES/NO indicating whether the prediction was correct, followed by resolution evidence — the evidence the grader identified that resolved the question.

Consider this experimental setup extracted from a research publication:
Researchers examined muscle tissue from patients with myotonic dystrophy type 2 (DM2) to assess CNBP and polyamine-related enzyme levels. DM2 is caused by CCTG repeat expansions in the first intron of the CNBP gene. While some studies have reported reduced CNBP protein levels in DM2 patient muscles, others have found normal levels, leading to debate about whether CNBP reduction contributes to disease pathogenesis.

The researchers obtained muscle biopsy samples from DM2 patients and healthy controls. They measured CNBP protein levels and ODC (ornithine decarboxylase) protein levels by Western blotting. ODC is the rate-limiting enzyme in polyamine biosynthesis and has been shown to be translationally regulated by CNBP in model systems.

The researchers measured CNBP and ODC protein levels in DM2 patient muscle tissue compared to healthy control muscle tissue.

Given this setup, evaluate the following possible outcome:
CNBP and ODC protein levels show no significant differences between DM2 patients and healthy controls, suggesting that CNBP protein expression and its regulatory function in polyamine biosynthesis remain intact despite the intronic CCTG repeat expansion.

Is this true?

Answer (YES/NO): NO